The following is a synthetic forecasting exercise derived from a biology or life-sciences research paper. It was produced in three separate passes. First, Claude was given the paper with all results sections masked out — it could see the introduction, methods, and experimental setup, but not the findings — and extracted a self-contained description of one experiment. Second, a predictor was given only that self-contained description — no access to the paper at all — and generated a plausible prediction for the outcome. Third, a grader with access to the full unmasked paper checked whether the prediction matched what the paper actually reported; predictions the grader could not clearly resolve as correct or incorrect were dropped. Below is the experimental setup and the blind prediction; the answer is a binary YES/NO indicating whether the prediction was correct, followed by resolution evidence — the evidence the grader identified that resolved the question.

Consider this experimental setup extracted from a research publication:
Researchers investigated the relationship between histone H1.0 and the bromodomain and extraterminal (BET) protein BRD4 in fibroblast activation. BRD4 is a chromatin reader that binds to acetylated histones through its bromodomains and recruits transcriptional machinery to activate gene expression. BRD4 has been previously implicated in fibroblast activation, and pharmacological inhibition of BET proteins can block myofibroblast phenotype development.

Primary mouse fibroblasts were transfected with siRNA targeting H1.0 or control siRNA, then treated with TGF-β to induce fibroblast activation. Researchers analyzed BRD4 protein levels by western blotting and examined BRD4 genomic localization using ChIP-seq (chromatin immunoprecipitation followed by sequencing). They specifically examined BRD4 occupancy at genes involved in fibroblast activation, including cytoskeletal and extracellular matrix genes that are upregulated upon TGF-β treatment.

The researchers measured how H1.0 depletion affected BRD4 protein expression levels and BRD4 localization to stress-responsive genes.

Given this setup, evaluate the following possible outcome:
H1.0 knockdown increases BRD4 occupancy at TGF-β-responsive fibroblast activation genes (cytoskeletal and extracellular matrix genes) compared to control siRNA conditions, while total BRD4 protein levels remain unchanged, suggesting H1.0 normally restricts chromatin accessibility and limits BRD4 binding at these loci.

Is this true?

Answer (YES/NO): NO